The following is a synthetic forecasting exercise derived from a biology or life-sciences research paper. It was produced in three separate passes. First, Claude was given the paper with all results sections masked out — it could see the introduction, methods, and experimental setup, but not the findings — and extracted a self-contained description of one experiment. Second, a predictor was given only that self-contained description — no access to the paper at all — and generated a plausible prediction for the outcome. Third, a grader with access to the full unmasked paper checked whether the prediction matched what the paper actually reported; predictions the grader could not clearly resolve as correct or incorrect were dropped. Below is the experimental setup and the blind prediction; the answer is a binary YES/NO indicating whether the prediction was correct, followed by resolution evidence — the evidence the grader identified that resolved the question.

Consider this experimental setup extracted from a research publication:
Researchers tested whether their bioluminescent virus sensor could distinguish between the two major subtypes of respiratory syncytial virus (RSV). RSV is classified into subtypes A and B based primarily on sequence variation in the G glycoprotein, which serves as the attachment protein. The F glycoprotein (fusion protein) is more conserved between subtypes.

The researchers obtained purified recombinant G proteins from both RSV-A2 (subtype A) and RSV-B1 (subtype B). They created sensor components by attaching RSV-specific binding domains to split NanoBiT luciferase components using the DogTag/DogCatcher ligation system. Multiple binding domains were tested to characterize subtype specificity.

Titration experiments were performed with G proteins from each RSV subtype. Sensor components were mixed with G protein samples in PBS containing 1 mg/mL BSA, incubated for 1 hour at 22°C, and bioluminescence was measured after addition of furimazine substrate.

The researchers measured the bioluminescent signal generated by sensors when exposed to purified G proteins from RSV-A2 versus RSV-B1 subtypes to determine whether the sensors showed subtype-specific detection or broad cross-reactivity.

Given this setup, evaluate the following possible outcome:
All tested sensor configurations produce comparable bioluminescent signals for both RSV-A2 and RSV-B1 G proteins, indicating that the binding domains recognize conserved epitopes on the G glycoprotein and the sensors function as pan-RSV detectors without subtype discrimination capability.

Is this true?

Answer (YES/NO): NO